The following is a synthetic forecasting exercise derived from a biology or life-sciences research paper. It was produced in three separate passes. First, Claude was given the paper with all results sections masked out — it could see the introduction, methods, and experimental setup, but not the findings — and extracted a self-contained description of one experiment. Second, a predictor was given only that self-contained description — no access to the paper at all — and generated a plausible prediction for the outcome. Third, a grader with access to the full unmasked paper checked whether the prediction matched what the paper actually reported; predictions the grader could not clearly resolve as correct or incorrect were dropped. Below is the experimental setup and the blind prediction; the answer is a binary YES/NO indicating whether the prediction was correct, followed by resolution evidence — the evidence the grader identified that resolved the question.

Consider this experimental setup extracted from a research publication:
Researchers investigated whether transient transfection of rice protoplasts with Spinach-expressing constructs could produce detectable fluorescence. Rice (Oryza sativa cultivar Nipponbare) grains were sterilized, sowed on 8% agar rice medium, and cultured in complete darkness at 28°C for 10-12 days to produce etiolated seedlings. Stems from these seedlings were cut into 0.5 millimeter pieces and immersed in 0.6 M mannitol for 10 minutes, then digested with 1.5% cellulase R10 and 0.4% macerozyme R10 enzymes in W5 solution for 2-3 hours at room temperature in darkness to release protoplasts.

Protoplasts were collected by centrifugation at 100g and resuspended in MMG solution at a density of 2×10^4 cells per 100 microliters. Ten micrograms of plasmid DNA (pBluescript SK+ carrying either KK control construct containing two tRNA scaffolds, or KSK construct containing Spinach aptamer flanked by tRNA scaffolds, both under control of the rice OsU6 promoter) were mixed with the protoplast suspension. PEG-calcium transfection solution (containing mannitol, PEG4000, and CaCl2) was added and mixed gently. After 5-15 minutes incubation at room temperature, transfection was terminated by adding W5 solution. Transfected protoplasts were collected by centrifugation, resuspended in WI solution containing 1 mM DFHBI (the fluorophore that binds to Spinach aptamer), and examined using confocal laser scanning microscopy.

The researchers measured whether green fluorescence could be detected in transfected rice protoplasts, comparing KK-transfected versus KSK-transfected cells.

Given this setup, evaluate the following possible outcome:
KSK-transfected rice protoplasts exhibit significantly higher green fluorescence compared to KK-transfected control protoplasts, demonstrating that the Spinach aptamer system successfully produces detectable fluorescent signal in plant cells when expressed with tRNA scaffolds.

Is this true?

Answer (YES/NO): NO